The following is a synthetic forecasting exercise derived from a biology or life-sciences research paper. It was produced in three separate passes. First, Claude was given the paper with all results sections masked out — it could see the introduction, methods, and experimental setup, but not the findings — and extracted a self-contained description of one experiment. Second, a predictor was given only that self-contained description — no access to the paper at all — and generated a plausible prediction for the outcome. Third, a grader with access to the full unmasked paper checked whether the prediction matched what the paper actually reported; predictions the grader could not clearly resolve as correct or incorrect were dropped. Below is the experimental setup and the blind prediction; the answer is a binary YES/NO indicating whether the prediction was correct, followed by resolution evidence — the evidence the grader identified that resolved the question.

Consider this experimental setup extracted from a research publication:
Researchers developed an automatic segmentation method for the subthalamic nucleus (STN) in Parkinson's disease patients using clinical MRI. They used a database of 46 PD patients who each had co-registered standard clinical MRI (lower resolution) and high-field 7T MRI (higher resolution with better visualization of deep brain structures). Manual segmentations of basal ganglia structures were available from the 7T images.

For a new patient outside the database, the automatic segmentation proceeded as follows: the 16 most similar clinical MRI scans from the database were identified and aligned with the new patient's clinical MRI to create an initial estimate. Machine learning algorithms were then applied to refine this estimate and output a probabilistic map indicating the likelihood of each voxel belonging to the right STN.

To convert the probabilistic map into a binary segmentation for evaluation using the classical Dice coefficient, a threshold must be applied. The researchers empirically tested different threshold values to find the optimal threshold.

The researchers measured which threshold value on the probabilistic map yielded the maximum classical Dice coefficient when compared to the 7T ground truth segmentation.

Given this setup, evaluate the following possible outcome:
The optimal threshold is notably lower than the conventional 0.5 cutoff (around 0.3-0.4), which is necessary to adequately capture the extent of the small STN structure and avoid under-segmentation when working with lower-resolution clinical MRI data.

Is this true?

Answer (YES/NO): NO